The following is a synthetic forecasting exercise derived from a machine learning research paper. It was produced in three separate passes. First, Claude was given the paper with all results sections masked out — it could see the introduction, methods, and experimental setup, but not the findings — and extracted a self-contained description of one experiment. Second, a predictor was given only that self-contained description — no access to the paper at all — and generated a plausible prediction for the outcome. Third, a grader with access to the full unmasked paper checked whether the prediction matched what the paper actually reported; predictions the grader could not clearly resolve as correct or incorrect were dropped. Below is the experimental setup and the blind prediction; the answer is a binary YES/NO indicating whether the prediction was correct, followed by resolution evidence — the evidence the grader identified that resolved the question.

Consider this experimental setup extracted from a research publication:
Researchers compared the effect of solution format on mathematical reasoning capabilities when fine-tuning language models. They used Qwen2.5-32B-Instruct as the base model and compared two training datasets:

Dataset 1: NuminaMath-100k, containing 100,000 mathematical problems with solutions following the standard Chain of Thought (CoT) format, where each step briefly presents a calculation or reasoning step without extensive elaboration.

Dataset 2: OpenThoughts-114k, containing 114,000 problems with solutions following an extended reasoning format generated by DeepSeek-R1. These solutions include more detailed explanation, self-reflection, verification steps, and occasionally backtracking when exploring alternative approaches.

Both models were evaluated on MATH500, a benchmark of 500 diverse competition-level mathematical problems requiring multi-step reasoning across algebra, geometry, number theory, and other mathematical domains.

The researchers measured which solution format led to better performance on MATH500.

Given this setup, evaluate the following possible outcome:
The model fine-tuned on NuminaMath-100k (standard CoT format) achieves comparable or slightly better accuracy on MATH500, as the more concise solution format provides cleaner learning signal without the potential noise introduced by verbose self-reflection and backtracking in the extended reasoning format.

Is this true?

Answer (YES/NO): NO